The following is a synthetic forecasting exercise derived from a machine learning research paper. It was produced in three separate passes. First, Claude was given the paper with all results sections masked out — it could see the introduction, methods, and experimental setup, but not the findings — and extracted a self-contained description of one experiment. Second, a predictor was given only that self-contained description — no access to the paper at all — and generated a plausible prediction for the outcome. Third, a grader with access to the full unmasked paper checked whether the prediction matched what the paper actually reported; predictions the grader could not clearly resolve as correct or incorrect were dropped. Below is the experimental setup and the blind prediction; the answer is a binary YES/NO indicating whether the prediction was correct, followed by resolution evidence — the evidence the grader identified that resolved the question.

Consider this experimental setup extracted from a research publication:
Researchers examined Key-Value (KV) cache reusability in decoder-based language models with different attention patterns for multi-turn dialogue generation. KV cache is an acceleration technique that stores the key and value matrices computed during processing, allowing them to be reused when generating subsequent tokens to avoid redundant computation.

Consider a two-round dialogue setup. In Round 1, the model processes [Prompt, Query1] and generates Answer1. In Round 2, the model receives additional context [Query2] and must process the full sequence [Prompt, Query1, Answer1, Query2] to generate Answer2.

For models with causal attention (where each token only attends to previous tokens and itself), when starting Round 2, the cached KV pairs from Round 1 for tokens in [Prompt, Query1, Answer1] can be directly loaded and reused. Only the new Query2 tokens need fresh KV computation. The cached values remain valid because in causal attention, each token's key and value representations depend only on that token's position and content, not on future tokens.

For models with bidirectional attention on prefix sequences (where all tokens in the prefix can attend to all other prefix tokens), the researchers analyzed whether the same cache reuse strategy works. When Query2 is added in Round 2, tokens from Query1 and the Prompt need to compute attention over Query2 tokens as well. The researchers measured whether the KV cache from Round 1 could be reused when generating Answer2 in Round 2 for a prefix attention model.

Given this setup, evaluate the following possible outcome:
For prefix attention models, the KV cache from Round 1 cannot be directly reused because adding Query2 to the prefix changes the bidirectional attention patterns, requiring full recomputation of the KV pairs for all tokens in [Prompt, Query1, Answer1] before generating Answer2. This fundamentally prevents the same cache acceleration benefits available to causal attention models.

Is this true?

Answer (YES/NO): YES